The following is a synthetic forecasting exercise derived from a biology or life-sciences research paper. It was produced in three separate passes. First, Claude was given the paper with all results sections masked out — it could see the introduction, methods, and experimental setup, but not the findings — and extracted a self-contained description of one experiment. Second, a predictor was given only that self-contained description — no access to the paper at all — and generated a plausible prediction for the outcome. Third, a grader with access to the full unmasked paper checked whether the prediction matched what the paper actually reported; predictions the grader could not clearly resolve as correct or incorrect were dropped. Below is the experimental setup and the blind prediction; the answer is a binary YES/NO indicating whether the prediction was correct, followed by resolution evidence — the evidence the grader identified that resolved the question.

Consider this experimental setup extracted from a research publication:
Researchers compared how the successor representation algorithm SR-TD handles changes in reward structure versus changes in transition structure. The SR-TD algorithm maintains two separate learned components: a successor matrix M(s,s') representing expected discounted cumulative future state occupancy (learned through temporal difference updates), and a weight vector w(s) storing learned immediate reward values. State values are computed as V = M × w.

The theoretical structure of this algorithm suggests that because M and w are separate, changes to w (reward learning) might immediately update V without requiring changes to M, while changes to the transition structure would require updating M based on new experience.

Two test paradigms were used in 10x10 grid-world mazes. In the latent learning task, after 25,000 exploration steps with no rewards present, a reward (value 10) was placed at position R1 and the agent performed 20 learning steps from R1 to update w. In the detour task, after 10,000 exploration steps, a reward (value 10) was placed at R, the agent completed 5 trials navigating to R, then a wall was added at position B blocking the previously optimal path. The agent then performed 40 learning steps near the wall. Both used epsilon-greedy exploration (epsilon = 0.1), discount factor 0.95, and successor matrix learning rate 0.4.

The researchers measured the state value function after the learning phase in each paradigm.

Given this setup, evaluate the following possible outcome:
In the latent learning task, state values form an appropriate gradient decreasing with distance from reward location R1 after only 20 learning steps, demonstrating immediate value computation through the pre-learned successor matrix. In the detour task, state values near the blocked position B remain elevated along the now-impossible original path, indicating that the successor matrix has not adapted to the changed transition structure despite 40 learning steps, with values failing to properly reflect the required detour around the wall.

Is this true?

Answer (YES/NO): YES